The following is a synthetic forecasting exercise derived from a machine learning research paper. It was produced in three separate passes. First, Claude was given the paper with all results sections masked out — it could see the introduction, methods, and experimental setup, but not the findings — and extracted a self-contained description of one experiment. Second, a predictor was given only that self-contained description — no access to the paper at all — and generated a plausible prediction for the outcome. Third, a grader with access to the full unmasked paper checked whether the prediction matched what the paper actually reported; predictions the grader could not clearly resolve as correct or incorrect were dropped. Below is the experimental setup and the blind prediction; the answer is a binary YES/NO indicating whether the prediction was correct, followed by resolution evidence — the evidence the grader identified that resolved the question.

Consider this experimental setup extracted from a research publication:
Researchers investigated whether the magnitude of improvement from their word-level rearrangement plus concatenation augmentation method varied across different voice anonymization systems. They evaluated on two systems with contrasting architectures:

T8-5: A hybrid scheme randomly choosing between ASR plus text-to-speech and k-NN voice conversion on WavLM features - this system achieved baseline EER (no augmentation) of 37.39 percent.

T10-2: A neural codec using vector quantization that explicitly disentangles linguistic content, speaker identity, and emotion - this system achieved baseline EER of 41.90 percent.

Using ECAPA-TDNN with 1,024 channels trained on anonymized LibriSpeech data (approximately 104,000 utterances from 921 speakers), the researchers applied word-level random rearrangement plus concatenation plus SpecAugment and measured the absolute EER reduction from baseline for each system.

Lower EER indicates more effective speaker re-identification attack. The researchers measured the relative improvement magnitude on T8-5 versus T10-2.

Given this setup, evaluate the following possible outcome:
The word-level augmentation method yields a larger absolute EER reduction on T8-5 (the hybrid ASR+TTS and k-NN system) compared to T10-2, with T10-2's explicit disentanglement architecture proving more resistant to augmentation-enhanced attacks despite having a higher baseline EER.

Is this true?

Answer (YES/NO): YES